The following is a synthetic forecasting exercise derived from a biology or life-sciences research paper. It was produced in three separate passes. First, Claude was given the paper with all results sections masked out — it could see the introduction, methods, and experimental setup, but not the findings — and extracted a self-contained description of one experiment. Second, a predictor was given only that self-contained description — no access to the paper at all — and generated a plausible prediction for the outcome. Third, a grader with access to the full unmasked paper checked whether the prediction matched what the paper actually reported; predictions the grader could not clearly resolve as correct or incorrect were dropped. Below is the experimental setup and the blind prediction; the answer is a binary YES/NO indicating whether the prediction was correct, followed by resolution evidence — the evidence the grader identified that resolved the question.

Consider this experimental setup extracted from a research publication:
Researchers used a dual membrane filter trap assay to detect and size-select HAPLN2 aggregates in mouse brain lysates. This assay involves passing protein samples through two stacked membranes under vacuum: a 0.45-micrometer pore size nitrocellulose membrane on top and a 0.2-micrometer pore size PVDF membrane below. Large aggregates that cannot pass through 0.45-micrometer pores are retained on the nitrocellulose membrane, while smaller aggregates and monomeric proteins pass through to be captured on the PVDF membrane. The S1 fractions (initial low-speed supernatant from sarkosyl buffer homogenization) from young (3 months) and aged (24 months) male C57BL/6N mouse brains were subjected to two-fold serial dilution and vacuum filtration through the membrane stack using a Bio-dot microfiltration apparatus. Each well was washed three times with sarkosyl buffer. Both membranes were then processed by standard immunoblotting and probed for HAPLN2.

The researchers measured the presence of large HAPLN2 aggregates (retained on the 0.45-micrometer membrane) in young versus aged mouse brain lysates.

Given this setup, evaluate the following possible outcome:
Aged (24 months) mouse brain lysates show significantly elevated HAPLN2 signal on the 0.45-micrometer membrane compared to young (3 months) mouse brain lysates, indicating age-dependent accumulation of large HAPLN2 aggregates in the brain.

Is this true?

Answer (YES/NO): YES